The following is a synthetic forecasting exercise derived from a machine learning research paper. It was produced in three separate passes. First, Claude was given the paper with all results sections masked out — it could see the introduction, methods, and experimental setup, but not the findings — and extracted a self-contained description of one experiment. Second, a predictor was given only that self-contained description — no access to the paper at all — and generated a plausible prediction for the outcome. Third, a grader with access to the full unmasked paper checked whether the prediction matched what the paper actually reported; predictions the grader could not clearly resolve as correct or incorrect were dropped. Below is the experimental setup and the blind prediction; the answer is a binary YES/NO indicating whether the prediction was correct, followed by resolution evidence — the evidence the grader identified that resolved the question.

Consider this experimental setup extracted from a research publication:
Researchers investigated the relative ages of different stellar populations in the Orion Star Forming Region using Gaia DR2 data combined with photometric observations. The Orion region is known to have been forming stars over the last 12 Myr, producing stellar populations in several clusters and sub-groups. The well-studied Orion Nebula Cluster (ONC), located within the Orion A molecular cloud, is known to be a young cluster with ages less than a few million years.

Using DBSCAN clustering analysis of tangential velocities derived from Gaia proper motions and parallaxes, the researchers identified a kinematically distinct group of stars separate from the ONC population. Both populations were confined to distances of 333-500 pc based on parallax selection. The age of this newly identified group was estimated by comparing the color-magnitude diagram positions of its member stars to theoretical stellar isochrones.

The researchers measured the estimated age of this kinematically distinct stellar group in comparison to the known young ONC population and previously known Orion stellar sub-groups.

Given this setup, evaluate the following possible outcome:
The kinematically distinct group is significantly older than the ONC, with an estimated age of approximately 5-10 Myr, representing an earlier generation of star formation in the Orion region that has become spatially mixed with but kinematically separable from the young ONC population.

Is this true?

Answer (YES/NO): NO